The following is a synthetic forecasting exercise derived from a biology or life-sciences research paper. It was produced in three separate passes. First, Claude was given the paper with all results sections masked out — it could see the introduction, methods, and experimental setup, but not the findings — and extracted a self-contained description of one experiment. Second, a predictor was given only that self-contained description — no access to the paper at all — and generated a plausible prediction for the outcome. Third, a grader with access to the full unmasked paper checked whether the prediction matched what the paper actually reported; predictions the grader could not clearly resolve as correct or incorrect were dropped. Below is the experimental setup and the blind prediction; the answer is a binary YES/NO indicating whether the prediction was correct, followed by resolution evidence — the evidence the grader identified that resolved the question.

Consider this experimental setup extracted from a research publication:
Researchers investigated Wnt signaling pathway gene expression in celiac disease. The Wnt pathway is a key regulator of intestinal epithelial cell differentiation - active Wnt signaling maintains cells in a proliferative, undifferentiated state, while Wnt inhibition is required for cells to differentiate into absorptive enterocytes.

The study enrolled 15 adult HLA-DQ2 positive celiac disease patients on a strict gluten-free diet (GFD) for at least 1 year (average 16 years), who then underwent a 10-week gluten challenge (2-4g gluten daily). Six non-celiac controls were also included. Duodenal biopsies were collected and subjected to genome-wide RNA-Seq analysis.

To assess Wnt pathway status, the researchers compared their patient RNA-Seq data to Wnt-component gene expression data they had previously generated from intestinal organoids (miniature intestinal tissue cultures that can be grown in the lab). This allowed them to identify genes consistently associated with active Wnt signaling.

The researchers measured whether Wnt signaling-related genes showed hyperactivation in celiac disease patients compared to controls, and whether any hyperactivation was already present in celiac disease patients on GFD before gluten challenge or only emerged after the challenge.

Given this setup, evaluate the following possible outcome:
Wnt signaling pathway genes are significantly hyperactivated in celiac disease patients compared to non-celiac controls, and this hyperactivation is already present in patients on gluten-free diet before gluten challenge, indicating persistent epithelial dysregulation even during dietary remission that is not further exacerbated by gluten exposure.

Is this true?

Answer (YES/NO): NO